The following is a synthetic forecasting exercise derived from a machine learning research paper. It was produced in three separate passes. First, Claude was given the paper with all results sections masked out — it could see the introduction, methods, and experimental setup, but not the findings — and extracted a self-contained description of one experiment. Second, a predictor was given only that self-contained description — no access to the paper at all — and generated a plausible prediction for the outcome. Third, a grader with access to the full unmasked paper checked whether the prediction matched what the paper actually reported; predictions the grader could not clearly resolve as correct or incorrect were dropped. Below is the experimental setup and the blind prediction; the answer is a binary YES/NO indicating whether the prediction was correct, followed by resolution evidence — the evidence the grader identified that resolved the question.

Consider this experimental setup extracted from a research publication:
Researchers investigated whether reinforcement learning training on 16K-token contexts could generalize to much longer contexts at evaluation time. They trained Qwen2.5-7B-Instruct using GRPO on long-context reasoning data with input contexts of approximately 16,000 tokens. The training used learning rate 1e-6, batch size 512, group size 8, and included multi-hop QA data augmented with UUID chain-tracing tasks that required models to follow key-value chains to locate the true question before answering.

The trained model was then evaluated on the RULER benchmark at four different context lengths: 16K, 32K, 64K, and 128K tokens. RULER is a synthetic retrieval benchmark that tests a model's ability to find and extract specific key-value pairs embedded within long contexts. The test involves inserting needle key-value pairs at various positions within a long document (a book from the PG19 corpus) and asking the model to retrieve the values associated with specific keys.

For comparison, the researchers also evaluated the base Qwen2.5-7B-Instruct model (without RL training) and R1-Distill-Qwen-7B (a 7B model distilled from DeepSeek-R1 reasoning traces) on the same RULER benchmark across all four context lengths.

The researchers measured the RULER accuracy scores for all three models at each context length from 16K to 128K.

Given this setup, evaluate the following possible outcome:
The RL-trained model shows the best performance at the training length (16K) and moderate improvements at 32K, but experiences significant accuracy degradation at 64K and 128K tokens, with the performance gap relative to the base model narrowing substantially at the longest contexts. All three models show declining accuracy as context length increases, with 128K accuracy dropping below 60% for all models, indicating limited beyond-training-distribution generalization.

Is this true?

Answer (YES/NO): NO